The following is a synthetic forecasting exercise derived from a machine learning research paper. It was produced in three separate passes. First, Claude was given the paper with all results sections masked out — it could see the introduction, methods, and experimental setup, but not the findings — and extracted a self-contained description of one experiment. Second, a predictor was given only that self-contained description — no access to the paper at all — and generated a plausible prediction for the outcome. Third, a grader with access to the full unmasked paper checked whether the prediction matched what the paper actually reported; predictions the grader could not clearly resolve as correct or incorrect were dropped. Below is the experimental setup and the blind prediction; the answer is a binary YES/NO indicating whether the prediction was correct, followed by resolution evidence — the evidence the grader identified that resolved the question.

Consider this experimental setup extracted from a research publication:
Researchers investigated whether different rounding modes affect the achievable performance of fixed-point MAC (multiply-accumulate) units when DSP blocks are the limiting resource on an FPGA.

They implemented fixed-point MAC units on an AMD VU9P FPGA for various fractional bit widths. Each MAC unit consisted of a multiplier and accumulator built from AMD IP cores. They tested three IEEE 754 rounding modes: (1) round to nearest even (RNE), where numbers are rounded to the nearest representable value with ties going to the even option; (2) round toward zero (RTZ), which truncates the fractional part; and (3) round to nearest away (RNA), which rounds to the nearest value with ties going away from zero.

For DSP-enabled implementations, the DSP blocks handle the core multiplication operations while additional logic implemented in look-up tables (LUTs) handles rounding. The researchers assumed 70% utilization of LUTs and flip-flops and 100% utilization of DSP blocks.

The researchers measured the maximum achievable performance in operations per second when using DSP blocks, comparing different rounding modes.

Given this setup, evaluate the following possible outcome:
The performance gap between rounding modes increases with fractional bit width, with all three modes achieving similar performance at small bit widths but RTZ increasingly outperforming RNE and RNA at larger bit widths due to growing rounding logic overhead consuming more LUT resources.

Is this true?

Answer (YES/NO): NO